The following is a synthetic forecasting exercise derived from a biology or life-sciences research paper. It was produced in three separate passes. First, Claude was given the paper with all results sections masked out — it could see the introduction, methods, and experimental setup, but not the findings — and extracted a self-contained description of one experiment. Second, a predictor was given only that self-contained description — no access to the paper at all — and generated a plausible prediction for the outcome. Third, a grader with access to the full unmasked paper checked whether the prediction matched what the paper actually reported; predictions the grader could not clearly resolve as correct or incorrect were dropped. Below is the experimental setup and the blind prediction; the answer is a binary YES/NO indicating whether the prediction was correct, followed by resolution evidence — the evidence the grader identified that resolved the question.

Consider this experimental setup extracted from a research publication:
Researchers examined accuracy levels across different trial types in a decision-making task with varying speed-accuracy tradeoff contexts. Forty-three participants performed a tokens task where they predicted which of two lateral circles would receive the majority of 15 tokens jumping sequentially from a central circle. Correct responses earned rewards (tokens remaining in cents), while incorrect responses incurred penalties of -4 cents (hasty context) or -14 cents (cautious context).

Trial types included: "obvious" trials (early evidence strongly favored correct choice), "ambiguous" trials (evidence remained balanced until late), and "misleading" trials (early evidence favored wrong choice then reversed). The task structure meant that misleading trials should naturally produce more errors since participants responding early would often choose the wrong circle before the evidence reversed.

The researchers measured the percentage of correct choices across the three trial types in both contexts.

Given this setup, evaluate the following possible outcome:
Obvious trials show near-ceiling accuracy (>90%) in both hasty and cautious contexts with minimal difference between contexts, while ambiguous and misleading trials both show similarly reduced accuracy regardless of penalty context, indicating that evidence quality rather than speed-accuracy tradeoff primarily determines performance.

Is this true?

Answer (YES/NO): NO